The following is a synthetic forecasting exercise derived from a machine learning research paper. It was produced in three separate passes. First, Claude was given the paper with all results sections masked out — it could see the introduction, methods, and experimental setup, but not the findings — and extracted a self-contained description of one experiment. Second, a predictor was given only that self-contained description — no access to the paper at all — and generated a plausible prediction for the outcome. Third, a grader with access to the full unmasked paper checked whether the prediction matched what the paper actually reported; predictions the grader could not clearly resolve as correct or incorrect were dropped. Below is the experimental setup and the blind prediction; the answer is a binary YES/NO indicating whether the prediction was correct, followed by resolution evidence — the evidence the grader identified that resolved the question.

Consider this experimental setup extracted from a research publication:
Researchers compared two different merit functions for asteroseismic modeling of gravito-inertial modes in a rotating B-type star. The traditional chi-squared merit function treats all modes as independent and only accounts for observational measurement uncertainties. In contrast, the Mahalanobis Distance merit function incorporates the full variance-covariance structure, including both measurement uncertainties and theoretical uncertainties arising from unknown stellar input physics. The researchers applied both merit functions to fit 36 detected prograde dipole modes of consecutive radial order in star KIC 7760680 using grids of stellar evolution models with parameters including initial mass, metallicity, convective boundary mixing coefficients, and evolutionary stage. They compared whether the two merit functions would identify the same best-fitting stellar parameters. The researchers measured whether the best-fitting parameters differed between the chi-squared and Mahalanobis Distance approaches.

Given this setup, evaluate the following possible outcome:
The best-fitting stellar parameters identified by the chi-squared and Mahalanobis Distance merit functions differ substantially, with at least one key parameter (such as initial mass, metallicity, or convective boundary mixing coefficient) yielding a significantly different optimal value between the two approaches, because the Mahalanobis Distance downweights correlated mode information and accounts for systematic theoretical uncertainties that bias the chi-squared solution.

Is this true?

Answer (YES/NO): YES